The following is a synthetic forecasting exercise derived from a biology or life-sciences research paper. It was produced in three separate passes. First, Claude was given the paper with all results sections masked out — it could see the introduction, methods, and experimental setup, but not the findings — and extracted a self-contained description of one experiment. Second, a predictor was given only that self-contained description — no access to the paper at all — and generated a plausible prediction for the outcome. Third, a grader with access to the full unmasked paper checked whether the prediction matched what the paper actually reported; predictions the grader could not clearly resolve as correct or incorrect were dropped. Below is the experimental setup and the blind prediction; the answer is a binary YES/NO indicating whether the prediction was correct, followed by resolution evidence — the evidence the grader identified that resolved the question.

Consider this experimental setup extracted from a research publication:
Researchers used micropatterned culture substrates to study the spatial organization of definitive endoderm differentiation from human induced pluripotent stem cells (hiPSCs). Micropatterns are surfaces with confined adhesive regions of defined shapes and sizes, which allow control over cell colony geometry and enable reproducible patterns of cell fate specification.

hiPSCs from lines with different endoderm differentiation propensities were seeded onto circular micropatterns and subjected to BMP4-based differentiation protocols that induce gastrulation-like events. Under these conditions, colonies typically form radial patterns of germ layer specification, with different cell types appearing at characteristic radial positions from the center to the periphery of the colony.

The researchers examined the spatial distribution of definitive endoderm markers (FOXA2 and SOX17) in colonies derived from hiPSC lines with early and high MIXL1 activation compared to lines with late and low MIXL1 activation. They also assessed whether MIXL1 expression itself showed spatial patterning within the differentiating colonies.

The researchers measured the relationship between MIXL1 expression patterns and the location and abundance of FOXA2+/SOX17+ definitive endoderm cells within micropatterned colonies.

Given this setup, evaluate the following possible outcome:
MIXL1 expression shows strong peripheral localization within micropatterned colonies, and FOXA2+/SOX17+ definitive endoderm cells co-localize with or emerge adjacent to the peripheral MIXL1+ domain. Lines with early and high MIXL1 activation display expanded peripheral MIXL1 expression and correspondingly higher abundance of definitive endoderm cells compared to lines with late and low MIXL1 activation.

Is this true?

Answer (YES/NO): NO